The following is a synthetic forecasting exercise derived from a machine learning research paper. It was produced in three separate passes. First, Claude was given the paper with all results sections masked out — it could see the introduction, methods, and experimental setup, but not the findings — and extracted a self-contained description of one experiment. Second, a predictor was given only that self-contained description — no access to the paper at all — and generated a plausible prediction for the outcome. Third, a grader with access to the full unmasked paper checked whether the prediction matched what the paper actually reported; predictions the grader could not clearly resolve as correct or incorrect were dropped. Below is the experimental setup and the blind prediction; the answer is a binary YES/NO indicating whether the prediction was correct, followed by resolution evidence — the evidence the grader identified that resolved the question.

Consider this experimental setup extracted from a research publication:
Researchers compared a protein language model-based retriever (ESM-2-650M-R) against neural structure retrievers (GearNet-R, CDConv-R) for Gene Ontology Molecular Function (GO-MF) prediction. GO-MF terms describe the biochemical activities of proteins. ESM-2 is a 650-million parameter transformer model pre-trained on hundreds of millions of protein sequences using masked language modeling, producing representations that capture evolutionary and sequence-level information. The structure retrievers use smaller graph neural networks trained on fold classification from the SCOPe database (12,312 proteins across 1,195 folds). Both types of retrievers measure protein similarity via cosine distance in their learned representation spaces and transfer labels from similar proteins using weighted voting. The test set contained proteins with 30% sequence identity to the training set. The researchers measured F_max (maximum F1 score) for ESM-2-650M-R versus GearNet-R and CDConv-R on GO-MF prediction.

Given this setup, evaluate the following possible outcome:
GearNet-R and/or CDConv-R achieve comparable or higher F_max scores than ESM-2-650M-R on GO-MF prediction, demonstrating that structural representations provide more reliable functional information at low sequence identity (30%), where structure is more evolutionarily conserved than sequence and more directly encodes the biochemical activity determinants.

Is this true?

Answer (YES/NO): YES